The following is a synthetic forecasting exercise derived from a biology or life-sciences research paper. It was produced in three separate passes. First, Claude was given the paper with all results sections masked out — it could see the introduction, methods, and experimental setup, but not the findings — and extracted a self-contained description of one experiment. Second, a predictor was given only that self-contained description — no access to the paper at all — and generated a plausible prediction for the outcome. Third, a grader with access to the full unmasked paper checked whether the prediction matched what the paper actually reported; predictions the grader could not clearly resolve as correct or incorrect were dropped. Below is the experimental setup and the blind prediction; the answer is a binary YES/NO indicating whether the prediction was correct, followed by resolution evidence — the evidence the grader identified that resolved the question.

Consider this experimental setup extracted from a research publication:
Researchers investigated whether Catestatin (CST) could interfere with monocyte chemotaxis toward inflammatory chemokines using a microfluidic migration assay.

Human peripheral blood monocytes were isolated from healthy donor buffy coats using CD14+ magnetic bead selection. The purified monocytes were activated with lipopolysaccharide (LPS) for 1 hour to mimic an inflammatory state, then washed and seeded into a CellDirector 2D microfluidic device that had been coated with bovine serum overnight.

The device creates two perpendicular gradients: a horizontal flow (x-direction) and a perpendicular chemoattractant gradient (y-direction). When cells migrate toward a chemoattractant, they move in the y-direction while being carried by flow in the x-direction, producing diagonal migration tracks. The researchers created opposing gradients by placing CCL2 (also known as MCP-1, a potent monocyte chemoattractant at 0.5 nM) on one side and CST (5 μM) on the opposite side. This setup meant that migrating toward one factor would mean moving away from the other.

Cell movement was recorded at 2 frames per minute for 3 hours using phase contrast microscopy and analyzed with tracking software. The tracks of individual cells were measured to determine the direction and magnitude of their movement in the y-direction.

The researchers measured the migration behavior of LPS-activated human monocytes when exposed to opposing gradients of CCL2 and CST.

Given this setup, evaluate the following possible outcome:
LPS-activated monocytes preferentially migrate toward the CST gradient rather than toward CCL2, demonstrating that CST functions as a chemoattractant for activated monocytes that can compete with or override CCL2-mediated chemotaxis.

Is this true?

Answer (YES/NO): NO